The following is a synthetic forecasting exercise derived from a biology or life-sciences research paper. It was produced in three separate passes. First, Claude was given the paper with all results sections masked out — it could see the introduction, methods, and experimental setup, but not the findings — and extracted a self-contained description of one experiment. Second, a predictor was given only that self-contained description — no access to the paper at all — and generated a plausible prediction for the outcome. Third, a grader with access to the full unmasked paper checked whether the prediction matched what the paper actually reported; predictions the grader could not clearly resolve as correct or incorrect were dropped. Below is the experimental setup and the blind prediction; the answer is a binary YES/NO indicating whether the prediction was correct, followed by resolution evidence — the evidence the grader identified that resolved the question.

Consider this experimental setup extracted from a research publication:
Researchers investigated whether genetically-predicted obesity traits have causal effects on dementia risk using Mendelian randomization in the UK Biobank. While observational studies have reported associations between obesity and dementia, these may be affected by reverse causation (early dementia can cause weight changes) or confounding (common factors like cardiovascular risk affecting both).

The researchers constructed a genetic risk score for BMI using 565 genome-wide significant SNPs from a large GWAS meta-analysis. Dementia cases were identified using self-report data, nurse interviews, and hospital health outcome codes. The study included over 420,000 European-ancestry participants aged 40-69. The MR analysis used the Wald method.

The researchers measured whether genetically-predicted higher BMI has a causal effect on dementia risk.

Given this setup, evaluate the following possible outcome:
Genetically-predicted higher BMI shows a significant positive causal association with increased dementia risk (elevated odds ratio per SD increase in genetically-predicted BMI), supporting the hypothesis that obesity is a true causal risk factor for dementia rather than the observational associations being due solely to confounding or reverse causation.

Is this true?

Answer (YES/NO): NO